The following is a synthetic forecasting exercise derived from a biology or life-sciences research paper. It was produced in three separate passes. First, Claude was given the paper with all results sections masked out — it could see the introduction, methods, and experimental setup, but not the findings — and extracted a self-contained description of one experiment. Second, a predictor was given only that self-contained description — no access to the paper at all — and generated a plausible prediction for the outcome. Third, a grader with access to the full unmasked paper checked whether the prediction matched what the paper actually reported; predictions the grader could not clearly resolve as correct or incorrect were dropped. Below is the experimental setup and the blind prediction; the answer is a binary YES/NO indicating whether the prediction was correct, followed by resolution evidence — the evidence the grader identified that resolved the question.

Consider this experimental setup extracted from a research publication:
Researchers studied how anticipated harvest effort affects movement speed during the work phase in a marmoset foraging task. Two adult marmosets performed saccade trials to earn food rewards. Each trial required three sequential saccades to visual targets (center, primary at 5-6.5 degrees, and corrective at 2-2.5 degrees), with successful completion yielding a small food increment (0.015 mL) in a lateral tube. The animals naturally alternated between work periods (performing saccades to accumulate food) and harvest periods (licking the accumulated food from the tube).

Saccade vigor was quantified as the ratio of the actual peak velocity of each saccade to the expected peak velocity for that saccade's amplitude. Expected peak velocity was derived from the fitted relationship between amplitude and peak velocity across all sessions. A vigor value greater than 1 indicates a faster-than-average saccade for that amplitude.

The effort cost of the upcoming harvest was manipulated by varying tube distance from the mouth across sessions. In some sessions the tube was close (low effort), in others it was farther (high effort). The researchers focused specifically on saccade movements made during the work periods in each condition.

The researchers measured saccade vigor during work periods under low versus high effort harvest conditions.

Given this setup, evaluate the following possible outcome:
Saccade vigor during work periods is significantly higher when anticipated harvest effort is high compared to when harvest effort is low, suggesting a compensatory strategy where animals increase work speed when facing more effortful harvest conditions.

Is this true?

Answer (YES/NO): NO